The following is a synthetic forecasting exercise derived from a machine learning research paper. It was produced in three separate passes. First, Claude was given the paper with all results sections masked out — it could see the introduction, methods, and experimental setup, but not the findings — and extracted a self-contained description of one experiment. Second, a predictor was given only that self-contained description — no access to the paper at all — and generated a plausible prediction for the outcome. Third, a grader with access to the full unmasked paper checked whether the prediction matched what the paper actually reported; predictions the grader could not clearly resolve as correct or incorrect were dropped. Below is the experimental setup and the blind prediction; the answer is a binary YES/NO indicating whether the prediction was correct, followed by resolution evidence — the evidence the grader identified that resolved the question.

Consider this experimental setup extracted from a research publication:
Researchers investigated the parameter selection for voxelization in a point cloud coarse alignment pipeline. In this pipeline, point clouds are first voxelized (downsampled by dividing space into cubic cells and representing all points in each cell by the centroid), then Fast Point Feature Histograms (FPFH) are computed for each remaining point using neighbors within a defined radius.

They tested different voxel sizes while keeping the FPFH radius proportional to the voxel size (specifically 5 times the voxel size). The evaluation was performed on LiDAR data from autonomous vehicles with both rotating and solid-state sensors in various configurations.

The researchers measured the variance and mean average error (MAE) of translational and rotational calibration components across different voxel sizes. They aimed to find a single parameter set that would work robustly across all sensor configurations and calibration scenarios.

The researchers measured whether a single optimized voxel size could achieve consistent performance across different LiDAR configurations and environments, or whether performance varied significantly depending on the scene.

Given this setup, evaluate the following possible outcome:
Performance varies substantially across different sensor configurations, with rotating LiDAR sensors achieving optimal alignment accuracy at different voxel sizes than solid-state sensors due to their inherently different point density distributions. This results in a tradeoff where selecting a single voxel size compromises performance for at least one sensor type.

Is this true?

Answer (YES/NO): NO